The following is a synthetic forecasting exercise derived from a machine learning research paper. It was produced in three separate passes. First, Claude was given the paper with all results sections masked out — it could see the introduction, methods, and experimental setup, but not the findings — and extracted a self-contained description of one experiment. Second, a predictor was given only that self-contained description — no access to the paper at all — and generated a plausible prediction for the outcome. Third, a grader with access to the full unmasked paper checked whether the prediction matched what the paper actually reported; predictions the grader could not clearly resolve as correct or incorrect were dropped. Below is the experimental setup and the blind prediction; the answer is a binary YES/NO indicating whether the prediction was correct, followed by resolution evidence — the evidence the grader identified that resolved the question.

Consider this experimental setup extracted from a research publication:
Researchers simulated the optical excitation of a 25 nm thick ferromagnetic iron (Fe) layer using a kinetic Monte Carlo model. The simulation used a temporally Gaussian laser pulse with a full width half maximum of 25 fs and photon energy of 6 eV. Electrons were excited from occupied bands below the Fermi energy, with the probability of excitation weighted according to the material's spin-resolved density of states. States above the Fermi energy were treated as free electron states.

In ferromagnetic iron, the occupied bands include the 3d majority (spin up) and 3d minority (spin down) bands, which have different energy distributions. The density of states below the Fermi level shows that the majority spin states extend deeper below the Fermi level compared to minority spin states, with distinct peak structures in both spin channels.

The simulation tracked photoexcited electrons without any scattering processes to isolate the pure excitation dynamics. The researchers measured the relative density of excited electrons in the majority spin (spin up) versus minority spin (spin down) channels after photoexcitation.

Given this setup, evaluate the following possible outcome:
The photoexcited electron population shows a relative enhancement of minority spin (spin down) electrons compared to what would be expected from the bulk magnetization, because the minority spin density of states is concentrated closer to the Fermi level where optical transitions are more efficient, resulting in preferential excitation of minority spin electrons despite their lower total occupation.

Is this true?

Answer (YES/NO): NO